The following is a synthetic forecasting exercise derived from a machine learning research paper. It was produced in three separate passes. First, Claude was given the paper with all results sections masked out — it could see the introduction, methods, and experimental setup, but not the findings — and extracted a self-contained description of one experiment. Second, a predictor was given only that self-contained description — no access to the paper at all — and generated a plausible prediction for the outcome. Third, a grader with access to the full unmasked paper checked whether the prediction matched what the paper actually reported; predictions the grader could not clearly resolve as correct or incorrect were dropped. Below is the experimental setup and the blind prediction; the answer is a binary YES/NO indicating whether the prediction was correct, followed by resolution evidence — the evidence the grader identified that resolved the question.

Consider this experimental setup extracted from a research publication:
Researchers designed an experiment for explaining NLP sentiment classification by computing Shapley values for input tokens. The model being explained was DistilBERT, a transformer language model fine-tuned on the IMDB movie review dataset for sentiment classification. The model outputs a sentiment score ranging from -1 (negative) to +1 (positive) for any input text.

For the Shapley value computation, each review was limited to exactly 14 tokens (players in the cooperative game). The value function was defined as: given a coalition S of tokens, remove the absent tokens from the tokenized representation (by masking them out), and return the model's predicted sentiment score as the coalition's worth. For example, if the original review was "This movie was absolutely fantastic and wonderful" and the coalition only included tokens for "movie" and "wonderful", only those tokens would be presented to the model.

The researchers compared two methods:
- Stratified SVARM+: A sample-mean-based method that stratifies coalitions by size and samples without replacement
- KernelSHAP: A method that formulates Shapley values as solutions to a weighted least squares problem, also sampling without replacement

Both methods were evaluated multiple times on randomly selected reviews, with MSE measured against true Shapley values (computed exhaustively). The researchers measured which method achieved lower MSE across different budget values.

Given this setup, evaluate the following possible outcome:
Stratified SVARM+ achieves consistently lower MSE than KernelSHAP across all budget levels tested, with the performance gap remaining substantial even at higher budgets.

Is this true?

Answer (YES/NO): NO